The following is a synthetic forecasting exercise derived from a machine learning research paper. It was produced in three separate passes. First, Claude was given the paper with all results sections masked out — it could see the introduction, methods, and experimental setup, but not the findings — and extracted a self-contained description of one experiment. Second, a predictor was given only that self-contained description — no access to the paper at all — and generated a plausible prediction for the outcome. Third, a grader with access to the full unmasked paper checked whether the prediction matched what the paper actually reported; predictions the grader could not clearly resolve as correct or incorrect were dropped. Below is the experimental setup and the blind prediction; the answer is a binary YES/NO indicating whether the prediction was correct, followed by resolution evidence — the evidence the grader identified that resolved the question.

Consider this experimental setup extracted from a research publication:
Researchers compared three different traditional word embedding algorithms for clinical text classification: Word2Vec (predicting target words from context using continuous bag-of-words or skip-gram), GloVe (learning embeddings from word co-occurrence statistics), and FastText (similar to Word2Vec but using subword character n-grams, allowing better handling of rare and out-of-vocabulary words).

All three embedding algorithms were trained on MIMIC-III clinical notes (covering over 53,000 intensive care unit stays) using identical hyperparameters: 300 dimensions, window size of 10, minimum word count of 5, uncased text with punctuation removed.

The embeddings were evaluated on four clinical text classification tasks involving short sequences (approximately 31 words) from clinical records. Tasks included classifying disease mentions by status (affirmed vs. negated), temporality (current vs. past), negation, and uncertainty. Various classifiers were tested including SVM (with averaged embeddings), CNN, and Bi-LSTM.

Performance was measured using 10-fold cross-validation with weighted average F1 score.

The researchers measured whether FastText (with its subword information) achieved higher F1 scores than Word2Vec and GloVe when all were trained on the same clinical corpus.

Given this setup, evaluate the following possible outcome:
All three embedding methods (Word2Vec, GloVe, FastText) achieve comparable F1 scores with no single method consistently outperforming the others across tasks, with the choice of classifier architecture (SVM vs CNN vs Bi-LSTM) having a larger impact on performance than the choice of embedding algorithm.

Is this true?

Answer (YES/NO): NO